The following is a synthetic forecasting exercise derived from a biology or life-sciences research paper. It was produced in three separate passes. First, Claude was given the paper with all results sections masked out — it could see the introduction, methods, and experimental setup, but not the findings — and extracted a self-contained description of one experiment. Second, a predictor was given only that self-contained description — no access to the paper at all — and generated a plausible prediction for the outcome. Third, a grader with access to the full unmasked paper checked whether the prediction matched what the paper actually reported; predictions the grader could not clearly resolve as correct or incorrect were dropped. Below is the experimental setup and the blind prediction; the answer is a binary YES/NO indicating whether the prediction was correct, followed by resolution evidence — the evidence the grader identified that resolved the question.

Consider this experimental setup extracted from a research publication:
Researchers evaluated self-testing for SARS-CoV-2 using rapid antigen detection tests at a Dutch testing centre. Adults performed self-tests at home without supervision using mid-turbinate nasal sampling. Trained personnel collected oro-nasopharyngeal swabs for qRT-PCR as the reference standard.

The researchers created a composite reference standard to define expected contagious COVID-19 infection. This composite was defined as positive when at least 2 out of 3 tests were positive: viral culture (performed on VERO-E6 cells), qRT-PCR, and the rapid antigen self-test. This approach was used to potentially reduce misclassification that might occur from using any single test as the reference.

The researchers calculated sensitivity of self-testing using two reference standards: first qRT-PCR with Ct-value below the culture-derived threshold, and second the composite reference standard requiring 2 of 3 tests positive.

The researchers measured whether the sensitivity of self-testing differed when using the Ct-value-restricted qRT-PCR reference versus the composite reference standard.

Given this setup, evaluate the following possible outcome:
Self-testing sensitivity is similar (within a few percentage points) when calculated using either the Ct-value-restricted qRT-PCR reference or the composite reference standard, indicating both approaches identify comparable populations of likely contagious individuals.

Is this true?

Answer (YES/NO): YES